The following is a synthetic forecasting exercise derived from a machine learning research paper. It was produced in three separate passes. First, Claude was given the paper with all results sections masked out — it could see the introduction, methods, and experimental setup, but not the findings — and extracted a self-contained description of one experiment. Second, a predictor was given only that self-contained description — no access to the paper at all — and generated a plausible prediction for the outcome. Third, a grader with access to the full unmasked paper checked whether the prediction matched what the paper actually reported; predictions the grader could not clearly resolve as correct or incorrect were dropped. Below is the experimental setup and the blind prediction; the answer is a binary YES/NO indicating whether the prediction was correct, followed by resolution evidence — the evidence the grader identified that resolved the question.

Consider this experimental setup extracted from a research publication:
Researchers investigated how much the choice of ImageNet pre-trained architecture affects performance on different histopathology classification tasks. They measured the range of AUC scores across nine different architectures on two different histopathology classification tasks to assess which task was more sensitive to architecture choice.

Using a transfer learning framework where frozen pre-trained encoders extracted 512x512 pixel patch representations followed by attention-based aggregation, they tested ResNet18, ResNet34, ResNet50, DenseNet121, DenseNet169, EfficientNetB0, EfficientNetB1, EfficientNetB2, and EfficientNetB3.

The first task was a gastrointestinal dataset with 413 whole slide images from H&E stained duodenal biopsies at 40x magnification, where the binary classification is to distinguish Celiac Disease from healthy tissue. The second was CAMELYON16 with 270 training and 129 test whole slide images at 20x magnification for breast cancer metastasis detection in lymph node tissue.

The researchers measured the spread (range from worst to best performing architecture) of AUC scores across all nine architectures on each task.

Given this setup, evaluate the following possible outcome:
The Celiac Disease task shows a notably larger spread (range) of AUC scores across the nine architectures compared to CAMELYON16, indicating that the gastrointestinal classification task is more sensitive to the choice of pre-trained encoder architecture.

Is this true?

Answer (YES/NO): NO